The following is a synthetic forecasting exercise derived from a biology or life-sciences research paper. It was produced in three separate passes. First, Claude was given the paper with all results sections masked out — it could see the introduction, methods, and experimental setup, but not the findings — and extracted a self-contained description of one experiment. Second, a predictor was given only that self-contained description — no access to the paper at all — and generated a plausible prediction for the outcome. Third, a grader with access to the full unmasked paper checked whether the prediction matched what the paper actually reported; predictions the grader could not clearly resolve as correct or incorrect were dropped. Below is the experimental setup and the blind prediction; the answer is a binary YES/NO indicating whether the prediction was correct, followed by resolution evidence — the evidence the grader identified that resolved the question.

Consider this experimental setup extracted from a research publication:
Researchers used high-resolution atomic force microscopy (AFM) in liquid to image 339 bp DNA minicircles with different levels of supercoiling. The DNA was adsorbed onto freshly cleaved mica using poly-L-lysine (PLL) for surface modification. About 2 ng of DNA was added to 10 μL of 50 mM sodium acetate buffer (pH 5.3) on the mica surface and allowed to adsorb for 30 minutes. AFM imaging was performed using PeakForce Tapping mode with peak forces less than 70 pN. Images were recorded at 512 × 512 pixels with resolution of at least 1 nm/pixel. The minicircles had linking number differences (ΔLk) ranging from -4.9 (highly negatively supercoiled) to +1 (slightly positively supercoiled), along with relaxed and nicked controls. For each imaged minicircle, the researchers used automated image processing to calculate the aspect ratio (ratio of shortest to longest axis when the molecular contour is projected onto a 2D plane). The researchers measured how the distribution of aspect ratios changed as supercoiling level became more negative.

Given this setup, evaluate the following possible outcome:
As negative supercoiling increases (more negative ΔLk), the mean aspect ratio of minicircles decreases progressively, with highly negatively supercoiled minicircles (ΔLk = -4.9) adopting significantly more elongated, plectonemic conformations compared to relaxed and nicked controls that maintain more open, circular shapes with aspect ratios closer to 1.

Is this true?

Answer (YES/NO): NO